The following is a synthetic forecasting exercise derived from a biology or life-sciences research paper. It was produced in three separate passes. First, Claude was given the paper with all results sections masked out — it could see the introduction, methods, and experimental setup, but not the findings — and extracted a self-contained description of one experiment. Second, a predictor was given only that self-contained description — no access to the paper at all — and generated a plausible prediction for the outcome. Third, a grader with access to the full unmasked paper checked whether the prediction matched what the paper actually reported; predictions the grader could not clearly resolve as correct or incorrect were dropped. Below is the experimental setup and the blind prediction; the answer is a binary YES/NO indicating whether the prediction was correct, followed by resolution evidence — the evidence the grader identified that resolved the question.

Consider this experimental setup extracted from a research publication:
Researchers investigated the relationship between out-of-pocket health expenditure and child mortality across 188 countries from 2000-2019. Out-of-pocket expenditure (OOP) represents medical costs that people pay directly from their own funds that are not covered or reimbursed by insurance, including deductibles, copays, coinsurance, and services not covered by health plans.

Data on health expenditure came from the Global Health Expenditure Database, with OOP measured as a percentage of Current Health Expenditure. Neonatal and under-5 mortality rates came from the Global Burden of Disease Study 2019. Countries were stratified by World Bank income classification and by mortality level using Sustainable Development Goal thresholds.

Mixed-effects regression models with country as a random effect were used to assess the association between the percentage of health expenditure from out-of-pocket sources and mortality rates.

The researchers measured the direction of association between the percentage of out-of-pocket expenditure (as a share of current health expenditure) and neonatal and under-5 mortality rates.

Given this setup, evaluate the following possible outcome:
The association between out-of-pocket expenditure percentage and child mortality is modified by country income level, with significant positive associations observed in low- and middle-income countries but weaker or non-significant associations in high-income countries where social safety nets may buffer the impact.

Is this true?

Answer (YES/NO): NO